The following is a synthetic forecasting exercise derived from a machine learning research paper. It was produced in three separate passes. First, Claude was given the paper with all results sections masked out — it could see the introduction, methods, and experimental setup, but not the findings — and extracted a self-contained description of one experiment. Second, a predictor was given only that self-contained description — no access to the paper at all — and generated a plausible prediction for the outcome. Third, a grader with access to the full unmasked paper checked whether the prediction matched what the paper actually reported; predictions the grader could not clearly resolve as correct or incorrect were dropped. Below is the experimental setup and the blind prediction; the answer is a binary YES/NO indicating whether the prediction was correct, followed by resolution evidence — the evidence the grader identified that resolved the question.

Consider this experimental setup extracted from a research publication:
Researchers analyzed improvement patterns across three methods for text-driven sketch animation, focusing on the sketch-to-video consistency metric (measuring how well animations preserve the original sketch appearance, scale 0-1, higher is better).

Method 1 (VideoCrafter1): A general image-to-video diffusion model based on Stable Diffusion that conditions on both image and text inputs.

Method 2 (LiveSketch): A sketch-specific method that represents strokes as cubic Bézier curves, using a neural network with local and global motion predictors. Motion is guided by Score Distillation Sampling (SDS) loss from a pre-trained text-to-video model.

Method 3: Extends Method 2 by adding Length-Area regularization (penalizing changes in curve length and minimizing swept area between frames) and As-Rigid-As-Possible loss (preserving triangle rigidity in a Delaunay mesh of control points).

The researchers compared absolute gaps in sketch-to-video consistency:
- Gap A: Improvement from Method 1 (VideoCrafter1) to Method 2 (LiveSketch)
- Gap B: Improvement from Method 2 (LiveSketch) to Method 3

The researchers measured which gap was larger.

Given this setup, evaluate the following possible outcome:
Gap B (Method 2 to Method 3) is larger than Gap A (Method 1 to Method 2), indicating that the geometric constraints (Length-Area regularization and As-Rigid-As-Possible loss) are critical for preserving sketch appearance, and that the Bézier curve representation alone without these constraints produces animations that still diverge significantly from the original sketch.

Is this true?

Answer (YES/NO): NO